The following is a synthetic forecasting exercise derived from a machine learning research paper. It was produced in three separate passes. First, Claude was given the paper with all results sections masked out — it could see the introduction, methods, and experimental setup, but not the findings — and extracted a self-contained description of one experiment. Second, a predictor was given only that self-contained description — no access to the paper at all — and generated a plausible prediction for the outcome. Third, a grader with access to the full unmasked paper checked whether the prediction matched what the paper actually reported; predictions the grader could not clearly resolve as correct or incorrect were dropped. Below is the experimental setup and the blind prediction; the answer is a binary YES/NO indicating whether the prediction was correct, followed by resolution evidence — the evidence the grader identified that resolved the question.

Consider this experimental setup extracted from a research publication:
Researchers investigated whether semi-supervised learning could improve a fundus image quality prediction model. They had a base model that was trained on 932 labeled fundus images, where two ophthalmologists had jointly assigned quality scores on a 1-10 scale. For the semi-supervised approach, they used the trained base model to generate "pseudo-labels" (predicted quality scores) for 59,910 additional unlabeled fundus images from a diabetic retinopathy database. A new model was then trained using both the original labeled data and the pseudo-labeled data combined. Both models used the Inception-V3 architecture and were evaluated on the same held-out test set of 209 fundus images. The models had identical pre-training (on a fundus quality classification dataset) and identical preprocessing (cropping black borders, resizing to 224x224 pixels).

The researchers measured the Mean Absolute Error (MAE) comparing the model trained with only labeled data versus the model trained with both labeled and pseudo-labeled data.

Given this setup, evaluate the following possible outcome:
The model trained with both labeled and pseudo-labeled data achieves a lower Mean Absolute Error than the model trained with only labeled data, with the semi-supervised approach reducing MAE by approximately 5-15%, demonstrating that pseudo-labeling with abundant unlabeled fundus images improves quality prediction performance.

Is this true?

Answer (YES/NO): YES